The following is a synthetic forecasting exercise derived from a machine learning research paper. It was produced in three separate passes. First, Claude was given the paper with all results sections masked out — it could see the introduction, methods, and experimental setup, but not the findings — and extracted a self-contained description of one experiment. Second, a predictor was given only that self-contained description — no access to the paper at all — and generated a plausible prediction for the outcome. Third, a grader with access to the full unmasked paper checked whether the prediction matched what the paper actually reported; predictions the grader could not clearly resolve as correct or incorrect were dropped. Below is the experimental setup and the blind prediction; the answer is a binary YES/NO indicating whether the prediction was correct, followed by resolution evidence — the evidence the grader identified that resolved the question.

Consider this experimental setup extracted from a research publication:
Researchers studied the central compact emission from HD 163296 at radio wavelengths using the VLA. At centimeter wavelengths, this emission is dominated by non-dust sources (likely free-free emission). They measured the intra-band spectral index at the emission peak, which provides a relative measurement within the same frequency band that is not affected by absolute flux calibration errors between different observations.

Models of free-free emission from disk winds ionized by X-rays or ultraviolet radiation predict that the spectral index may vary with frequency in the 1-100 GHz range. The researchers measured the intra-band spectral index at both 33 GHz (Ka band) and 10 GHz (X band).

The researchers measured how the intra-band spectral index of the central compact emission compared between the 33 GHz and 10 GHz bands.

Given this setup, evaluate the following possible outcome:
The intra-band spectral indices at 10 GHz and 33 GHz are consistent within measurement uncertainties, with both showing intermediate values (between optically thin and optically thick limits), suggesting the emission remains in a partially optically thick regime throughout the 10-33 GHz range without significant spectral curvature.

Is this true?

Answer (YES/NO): NO